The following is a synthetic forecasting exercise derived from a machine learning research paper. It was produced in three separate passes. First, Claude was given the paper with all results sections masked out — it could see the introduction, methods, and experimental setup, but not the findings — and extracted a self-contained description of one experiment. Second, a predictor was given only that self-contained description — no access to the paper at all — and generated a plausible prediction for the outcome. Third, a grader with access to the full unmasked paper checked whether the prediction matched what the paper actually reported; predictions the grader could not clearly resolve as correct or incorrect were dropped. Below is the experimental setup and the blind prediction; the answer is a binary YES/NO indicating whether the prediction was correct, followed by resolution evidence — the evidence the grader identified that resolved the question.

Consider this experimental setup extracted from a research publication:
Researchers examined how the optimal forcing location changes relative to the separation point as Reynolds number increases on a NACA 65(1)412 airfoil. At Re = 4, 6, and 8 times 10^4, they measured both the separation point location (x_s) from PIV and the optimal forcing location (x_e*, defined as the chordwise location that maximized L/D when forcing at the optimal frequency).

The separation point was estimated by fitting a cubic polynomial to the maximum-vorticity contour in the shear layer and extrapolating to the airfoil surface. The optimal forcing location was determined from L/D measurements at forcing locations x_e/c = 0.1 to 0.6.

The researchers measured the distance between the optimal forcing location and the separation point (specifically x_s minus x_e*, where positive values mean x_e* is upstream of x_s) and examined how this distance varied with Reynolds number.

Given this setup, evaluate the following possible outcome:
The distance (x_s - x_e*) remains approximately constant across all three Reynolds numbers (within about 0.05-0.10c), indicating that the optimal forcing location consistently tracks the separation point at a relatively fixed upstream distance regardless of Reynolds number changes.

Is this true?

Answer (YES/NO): NO